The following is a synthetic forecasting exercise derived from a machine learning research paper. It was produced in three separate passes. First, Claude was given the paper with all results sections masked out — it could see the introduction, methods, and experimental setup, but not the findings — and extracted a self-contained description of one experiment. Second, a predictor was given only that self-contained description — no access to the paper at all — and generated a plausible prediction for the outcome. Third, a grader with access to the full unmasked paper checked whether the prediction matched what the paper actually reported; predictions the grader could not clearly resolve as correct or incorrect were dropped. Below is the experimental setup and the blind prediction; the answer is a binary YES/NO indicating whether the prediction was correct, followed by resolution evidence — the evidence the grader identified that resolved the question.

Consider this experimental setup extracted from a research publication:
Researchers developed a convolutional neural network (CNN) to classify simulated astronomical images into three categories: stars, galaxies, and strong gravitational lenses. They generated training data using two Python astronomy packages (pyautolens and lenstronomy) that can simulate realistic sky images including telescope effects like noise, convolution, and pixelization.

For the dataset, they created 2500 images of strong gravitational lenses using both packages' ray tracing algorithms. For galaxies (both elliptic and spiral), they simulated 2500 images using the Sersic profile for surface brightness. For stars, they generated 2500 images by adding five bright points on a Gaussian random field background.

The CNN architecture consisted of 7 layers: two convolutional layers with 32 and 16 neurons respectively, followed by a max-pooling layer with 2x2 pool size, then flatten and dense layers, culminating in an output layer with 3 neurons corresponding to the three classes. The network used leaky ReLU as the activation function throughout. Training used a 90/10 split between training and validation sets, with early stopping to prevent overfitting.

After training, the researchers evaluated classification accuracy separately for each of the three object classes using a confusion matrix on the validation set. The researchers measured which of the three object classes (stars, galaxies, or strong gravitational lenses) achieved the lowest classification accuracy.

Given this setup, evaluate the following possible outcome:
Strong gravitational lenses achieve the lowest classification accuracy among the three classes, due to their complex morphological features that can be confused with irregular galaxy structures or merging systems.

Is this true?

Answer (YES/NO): YES